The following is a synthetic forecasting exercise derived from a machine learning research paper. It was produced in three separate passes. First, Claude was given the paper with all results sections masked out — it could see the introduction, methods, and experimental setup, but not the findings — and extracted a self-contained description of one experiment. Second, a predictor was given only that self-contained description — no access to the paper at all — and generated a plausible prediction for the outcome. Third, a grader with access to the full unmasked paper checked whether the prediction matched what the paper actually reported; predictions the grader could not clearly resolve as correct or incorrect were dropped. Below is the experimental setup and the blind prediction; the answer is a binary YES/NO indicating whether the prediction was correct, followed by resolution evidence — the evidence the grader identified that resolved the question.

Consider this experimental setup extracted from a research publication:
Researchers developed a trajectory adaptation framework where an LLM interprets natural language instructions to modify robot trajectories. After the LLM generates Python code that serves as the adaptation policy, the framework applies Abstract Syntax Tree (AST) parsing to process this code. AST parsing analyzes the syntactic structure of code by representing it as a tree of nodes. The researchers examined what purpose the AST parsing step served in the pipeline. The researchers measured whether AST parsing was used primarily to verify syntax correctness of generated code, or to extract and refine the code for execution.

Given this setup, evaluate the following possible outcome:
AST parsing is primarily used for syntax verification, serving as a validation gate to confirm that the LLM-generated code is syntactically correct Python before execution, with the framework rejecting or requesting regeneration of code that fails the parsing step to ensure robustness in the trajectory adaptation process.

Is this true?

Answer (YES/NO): NO